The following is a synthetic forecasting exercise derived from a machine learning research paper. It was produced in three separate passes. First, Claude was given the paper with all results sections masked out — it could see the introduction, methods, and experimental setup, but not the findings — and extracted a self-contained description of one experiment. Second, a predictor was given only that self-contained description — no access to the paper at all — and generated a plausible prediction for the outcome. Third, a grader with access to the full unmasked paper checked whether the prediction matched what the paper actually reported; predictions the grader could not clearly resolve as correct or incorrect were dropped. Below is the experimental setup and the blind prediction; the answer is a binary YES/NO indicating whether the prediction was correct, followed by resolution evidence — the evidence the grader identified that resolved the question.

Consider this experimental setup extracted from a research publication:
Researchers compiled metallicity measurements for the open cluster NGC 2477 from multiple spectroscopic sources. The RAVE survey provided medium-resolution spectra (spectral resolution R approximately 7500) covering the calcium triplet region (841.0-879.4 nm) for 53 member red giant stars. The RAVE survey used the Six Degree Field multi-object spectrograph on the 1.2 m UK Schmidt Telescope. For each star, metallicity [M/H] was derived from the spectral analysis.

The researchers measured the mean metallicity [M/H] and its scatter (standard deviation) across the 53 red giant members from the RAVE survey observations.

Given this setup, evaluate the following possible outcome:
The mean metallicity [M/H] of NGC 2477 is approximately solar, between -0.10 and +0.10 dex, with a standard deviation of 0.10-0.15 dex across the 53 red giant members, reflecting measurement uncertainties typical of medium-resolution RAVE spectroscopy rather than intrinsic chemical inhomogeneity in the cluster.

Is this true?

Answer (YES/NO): NO